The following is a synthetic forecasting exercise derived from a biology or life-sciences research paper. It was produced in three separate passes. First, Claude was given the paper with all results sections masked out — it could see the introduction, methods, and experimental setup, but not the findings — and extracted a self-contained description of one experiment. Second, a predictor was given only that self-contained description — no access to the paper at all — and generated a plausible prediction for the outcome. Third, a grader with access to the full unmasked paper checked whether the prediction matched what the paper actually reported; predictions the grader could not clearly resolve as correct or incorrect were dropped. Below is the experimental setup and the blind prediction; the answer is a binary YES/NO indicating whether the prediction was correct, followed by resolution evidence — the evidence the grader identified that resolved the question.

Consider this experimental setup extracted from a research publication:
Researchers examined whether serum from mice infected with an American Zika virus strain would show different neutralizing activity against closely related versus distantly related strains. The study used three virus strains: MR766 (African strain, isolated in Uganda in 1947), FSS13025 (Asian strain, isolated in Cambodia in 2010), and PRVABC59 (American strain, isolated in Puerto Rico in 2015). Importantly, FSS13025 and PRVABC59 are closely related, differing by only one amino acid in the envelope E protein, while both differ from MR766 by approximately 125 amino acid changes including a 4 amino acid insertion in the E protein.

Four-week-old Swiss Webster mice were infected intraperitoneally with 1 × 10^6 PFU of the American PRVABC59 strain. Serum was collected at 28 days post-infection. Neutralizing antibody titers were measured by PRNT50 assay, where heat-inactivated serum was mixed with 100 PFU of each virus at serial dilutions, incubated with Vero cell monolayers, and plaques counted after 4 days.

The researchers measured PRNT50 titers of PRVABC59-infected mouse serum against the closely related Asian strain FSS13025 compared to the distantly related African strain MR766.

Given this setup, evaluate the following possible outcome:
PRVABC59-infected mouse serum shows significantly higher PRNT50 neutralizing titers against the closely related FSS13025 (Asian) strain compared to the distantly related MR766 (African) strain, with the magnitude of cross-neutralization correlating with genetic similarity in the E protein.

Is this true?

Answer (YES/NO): YES